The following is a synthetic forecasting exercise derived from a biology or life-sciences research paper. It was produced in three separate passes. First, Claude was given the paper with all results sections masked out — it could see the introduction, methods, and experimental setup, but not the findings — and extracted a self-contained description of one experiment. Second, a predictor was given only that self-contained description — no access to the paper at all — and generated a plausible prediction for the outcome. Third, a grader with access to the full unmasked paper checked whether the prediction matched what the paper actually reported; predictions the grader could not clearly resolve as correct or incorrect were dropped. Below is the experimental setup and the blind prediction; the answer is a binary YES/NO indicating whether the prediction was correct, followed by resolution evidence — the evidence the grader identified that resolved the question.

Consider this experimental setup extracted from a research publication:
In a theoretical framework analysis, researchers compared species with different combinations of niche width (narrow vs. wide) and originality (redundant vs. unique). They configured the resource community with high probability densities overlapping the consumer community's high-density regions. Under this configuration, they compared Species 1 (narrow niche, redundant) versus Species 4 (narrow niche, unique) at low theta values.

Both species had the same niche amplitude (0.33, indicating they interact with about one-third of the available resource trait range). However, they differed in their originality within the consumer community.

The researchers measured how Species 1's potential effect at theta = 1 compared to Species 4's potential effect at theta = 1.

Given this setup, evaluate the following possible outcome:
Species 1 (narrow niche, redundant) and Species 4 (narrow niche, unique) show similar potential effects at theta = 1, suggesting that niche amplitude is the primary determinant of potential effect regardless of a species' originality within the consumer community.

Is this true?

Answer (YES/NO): NO